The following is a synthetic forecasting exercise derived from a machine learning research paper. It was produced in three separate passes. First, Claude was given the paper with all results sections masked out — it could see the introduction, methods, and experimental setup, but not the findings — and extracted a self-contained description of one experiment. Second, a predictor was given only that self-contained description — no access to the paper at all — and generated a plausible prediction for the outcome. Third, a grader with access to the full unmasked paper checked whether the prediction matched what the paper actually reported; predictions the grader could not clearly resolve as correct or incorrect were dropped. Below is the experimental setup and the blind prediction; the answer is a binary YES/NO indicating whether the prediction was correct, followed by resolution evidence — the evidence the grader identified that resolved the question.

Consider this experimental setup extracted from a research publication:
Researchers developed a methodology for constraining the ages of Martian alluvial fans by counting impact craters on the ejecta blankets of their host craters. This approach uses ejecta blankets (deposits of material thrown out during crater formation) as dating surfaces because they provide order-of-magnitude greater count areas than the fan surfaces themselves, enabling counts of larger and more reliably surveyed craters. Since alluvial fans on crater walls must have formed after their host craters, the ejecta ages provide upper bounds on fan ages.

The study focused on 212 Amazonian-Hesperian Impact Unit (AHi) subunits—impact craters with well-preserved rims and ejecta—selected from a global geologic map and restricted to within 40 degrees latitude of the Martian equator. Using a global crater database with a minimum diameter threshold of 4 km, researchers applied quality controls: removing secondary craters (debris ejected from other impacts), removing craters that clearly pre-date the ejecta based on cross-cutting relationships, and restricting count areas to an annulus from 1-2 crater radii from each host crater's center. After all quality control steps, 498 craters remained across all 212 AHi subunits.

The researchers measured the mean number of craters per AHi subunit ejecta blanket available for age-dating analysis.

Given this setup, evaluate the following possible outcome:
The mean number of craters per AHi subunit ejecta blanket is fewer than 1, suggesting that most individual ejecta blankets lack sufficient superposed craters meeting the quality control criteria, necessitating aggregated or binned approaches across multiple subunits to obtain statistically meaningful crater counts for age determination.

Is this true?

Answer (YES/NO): NO